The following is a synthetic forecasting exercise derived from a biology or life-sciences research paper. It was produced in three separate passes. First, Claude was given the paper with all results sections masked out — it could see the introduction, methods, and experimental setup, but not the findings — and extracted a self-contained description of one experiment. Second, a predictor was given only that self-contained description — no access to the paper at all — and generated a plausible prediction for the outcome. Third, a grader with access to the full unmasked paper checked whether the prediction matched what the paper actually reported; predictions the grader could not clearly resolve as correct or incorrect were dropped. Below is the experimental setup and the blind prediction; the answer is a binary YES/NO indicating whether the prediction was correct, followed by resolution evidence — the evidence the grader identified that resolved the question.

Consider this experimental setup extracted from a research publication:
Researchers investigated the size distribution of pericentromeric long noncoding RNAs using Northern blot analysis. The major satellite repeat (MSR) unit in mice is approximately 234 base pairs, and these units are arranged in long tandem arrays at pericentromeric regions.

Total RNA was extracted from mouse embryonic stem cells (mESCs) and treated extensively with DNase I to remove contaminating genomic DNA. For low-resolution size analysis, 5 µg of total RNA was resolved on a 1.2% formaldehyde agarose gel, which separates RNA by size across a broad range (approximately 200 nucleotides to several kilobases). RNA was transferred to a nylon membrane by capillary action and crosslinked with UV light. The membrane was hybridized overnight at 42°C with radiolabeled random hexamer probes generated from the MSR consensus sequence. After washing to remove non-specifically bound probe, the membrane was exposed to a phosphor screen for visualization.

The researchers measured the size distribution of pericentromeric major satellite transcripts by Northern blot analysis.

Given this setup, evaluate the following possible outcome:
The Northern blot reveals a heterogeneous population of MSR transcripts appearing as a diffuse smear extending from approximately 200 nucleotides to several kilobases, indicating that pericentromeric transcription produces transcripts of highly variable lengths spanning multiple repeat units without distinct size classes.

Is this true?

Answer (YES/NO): YES